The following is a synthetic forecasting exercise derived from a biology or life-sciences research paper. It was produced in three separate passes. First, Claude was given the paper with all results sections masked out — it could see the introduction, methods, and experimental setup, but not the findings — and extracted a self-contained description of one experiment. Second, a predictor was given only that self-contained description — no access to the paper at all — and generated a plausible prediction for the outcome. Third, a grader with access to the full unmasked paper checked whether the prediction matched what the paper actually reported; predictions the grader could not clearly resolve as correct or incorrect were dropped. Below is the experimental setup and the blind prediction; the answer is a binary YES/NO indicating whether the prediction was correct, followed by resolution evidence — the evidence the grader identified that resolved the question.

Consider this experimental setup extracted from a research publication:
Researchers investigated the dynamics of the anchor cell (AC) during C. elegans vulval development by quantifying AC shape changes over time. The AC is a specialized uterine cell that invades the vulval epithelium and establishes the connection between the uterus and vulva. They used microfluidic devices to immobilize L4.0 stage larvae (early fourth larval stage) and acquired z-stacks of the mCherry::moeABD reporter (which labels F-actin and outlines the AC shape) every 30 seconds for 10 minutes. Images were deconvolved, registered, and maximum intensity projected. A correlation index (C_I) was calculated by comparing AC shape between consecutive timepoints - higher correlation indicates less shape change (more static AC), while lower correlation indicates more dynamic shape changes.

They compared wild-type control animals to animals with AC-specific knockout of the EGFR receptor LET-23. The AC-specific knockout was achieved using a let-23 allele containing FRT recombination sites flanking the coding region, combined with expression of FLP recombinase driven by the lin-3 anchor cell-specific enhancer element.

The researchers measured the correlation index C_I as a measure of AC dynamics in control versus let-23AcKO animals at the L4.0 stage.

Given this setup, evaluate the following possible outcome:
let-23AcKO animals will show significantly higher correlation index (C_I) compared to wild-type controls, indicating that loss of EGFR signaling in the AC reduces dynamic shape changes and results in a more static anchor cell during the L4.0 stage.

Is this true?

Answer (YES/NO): NO